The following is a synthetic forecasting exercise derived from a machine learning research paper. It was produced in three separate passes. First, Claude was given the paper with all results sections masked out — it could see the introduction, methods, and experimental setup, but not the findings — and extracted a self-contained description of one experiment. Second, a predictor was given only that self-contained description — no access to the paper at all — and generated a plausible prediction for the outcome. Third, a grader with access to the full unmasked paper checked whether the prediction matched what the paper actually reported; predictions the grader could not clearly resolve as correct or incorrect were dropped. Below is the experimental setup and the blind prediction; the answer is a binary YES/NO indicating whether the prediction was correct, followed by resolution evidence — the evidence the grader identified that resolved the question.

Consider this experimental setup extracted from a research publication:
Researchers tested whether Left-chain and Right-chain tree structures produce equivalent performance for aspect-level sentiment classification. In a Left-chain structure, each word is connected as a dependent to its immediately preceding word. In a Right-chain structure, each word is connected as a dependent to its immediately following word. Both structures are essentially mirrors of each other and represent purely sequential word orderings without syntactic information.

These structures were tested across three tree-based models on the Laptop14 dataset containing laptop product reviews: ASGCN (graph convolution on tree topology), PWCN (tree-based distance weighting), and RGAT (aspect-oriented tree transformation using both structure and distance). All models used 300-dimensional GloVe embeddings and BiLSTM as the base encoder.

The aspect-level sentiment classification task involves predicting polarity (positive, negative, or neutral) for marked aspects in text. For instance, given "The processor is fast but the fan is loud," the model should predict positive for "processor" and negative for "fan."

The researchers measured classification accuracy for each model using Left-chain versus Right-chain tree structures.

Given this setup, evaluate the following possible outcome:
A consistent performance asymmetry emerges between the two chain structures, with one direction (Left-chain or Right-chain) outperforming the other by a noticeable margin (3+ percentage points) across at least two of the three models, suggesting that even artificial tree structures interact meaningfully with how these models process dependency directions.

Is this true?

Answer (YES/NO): NO